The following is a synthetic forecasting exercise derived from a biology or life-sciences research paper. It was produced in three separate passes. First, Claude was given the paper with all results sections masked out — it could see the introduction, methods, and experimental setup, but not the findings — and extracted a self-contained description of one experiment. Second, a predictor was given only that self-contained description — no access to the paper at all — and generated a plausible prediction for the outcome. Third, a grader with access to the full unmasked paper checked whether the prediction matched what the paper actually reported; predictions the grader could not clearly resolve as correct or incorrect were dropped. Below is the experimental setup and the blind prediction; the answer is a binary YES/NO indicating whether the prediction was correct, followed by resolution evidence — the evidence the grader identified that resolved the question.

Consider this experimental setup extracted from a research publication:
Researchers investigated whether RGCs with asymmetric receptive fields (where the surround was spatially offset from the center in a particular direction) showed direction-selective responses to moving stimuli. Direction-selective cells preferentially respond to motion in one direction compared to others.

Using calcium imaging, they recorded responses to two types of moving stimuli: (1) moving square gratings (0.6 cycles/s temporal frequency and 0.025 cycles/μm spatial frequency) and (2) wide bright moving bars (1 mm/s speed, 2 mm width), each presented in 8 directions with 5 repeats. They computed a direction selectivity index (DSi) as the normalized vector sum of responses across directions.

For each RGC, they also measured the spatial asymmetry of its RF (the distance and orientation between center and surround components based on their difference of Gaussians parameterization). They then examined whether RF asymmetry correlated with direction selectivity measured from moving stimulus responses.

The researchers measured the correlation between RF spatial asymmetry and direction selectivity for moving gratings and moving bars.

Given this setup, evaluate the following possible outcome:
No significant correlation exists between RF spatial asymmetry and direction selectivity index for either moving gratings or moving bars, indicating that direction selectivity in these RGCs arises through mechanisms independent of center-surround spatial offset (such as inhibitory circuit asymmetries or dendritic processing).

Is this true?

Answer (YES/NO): NO